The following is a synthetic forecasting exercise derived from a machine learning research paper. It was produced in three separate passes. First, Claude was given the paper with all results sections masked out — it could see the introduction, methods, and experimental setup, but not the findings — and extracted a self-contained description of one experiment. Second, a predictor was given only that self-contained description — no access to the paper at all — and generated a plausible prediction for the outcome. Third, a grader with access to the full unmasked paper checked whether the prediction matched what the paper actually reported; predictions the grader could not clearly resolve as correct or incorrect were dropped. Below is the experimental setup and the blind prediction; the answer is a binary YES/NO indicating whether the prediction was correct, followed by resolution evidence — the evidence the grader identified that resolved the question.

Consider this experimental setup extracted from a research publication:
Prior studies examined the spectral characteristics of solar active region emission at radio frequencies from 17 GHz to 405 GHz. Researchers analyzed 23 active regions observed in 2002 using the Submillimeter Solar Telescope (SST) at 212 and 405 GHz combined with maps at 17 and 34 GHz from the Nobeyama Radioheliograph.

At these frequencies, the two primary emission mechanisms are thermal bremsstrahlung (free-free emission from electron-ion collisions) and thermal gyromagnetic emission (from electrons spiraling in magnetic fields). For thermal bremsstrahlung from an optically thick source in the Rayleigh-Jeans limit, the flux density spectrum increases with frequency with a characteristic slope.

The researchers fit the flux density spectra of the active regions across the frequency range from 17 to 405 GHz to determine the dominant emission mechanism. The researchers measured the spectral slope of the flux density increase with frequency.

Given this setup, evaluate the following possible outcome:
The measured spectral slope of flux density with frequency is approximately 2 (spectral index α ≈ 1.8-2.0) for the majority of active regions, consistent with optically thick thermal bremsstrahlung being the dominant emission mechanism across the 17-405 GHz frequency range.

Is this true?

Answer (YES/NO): YES